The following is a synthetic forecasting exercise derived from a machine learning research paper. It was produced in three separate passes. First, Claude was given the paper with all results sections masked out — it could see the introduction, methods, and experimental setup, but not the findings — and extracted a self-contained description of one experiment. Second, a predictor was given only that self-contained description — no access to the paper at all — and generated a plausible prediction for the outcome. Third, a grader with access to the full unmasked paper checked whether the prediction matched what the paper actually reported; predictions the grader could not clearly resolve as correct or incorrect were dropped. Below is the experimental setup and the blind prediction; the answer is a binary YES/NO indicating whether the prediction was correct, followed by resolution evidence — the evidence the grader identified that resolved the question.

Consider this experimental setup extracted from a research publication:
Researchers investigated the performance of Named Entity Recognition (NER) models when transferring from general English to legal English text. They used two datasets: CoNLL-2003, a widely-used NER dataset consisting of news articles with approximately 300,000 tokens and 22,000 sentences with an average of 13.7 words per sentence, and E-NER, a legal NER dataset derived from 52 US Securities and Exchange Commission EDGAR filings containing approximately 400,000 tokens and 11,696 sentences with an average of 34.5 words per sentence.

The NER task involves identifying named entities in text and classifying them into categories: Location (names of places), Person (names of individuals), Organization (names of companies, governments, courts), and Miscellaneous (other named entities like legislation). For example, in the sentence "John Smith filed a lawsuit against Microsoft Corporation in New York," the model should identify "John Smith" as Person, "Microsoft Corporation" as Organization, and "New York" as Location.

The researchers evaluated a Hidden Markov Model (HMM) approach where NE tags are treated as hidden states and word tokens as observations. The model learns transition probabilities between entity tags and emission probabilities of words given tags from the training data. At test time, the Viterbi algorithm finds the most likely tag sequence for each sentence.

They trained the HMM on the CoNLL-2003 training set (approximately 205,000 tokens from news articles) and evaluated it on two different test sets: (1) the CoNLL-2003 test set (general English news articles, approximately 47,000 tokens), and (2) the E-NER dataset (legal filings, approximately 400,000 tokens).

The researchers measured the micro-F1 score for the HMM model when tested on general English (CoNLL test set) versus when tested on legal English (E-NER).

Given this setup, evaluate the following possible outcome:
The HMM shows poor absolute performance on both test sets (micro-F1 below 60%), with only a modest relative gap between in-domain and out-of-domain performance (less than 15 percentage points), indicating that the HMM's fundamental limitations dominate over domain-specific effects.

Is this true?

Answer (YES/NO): NO